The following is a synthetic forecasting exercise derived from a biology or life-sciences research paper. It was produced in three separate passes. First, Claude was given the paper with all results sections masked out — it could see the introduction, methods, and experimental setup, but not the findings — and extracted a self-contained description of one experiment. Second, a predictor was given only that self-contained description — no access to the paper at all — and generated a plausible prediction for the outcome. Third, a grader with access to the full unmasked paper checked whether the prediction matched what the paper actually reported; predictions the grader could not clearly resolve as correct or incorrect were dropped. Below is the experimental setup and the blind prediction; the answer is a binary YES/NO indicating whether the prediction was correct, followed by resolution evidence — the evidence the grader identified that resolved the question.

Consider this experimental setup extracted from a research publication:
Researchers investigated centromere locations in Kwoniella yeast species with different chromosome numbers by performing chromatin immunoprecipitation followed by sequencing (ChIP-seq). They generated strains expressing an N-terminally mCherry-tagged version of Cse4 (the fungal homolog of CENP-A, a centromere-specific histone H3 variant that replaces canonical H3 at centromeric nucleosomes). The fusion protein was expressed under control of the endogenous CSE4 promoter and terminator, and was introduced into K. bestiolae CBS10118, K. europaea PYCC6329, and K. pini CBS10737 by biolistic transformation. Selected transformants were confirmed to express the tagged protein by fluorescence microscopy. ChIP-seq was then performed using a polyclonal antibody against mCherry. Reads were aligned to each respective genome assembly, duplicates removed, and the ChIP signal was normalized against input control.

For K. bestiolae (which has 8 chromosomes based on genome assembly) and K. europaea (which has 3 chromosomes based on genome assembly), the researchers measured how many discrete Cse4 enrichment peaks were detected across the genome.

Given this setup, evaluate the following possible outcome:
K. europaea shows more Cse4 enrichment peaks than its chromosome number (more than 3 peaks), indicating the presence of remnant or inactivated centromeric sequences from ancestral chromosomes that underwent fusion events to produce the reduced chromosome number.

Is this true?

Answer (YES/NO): NO